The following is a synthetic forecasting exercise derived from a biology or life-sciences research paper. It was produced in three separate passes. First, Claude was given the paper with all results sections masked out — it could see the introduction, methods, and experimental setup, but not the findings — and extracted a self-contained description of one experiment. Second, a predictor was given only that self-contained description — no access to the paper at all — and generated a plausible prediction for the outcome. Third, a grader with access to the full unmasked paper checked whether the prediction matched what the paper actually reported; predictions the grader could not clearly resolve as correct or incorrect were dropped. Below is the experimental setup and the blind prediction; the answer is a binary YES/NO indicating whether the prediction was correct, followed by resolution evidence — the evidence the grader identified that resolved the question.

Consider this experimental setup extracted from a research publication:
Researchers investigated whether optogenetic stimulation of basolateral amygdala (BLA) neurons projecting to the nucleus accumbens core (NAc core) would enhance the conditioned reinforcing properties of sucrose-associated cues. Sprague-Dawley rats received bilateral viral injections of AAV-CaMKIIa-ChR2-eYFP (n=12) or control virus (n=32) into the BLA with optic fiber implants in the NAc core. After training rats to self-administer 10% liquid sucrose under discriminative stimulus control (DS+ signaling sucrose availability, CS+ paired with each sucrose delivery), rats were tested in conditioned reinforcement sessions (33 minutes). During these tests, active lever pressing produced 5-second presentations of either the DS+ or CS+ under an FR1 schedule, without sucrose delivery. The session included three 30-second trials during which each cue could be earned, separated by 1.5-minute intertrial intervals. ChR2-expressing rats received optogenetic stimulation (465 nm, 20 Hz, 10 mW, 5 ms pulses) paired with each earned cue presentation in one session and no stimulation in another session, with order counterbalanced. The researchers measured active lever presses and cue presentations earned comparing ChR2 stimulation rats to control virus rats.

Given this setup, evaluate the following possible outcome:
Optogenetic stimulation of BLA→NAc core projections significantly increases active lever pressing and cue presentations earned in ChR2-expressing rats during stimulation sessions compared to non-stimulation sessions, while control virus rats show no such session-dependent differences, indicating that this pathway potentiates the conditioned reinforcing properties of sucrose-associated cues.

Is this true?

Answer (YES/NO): NO